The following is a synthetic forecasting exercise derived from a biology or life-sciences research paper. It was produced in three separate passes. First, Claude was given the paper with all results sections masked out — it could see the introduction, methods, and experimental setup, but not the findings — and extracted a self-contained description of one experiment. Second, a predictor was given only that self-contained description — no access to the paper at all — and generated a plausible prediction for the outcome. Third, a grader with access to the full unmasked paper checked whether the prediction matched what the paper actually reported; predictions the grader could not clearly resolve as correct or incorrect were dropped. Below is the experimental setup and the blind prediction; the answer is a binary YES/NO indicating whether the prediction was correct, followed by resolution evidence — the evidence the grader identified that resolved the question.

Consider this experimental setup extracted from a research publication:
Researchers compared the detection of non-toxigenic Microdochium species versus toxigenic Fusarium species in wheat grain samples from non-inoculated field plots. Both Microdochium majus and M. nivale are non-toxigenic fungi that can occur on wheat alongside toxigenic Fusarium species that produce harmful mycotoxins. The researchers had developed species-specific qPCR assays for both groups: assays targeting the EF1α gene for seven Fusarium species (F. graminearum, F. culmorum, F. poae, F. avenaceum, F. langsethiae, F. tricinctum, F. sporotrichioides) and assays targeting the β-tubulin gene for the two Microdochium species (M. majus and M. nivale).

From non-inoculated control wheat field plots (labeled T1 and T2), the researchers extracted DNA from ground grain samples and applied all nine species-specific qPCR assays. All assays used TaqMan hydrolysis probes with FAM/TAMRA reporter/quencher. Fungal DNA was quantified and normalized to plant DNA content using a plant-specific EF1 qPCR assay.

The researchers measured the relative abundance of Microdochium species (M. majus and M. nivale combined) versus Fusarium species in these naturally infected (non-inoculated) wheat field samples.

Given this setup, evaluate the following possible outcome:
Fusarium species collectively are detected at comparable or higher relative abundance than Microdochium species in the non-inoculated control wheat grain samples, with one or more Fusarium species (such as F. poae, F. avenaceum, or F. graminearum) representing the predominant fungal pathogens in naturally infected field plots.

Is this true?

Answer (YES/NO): NO